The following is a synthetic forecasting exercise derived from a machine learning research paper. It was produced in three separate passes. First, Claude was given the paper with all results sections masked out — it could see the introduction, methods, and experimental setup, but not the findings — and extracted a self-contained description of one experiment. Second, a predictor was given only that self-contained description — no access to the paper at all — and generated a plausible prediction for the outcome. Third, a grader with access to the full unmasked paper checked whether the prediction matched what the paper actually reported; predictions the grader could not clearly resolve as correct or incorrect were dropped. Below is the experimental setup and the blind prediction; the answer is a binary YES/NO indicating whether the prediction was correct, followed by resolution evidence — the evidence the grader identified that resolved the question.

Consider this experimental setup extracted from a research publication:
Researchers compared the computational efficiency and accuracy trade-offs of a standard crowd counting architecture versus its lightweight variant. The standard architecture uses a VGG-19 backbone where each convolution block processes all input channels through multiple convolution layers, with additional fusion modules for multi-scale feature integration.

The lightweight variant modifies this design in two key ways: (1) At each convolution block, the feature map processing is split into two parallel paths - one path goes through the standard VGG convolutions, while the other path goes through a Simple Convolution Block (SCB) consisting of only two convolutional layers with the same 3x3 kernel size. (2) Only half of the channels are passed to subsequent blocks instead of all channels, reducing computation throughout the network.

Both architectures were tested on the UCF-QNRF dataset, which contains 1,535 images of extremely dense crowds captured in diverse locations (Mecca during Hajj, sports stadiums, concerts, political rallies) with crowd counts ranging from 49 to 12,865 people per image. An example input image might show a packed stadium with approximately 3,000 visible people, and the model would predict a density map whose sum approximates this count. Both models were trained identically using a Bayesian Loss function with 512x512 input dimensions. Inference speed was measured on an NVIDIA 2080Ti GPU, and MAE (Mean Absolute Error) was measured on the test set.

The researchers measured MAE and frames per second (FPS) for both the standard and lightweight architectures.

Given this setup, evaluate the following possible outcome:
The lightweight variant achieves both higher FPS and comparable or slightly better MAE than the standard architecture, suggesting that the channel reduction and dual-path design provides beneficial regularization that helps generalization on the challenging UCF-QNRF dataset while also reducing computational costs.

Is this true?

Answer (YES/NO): NO